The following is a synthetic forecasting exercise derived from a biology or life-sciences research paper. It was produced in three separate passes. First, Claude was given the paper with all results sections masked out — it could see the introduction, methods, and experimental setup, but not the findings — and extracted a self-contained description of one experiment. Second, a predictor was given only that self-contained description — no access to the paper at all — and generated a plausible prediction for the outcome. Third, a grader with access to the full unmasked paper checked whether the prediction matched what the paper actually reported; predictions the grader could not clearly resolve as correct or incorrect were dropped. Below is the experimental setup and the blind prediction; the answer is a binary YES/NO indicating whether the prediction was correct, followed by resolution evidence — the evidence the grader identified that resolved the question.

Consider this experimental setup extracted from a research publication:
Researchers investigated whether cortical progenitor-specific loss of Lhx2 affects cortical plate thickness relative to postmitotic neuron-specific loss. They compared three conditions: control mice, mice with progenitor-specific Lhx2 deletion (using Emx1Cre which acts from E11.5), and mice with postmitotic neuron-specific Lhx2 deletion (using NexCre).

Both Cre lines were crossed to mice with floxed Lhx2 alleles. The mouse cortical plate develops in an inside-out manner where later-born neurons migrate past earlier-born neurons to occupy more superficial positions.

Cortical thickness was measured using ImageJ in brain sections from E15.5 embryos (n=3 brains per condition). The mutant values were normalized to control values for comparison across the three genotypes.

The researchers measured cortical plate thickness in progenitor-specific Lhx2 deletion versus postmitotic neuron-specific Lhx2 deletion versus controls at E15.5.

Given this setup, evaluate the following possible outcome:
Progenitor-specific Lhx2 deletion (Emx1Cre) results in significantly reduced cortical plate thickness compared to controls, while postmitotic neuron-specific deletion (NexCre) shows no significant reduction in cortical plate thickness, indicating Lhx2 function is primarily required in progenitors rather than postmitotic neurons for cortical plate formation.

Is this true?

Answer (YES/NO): NO